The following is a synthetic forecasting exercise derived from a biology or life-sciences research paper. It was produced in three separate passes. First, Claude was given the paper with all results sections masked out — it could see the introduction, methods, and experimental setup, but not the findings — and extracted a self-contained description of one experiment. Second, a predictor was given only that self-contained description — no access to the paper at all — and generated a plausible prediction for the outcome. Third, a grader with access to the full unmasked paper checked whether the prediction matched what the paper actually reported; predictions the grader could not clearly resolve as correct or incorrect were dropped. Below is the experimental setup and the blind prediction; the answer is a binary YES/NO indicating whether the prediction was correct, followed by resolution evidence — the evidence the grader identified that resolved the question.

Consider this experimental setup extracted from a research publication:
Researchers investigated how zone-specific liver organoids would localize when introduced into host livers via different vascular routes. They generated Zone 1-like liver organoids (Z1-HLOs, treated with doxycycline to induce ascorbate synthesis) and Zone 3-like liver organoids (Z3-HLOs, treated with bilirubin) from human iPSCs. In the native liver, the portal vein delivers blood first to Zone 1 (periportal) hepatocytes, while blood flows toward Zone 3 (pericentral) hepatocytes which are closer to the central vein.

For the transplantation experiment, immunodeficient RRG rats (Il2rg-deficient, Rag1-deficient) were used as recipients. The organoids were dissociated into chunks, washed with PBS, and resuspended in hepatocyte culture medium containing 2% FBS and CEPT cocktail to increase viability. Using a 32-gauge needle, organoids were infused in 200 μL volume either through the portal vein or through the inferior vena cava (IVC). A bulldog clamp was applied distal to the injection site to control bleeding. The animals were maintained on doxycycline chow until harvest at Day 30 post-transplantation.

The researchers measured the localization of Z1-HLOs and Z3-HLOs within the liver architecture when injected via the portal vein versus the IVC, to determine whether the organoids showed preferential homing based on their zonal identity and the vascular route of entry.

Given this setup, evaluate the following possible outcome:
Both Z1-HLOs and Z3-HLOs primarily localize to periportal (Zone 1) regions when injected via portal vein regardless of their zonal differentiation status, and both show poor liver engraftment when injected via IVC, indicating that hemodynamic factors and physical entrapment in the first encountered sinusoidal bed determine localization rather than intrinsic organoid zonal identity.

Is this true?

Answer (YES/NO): NO